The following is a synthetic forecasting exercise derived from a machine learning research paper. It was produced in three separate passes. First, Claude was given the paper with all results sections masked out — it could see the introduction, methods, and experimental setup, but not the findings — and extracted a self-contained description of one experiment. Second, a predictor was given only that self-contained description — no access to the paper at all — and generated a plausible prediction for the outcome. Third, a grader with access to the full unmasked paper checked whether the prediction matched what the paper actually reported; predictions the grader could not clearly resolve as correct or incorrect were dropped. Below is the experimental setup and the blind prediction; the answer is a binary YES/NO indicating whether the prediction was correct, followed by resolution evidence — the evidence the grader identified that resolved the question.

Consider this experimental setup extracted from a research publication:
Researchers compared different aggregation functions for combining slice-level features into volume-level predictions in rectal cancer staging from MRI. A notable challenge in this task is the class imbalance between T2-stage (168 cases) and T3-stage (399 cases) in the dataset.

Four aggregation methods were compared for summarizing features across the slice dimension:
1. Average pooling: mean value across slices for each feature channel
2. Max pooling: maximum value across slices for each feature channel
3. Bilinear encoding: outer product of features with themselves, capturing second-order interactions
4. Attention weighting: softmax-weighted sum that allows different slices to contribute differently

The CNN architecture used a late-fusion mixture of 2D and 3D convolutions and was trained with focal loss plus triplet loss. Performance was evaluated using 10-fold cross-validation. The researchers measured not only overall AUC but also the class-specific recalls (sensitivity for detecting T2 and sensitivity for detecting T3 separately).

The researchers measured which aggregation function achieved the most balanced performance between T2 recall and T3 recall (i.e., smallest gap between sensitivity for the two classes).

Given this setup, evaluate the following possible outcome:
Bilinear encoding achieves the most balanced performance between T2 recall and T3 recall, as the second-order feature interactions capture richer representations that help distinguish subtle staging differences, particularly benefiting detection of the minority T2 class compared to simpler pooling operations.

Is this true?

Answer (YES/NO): YES